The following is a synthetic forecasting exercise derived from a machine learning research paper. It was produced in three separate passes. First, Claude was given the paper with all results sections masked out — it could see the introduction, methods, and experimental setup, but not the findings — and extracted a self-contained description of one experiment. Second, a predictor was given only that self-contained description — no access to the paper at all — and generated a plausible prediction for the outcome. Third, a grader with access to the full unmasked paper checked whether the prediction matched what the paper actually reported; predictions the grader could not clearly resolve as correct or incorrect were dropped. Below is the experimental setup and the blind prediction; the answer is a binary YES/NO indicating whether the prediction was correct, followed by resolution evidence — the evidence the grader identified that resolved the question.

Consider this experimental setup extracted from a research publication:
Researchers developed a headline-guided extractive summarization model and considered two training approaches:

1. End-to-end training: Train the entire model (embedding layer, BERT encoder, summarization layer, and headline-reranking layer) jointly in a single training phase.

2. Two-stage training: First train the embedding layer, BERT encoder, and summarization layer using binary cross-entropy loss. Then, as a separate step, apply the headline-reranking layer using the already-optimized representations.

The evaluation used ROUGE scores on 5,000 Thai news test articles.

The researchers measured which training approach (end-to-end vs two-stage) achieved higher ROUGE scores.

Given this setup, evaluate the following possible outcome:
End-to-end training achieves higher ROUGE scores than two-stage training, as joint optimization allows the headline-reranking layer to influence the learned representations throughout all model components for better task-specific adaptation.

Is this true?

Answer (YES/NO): NO